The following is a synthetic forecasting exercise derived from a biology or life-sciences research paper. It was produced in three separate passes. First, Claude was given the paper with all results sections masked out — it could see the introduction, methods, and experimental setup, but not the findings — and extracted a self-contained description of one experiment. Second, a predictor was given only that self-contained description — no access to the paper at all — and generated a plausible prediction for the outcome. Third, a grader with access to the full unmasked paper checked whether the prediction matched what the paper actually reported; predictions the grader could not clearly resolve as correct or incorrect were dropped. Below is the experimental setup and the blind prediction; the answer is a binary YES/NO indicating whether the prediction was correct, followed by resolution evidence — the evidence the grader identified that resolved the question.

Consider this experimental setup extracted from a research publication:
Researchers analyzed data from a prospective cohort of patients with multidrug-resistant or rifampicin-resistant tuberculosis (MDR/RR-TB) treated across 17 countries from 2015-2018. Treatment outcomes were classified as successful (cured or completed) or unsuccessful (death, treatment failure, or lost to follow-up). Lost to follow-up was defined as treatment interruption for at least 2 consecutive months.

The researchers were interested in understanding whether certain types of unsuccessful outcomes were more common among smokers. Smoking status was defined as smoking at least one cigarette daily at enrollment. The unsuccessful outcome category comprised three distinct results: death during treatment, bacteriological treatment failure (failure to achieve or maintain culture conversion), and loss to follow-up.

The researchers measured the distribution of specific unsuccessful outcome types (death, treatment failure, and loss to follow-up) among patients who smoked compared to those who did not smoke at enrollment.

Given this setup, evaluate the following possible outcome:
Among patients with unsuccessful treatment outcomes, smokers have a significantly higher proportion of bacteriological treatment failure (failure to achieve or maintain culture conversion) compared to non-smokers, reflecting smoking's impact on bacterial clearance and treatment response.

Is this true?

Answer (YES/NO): YES